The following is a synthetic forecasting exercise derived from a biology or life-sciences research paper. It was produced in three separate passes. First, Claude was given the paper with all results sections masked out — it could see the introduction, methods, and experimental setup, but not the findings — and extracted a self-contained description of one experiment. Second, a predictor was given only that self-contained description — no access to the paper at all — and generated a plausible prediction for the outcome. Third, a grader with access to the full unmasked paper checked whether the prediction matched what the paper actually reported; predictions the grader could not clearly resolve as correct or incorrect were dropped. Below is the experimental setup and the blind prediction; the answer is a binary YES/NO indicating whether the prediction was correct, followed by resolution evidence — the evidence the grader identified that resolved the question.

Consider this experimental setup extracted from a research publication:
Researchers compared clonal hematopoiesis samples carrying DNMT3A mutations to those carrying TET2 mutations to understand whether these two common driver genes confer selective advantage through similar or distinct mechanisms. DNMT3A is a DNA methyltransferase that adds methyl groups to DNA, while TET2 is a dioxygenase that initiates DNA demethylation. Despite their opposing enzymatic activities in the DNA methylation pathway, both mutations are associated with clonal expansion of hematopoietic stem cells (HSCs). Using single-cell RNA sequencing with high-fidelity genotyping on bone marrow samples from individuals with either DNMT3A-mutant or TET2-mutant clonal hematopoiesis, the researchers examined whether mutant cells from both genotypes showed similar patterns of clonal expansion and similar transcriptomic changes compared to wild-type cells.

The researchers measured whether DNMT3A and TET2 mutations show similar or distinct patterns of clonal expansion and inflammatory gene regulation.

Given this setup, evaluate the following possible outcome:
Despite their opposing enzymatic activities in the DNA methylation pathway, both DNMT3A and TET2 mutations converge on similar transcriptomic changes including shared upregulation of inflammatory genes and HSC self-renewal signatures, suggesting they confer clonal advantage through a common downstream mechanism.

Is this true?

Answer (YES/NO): NO